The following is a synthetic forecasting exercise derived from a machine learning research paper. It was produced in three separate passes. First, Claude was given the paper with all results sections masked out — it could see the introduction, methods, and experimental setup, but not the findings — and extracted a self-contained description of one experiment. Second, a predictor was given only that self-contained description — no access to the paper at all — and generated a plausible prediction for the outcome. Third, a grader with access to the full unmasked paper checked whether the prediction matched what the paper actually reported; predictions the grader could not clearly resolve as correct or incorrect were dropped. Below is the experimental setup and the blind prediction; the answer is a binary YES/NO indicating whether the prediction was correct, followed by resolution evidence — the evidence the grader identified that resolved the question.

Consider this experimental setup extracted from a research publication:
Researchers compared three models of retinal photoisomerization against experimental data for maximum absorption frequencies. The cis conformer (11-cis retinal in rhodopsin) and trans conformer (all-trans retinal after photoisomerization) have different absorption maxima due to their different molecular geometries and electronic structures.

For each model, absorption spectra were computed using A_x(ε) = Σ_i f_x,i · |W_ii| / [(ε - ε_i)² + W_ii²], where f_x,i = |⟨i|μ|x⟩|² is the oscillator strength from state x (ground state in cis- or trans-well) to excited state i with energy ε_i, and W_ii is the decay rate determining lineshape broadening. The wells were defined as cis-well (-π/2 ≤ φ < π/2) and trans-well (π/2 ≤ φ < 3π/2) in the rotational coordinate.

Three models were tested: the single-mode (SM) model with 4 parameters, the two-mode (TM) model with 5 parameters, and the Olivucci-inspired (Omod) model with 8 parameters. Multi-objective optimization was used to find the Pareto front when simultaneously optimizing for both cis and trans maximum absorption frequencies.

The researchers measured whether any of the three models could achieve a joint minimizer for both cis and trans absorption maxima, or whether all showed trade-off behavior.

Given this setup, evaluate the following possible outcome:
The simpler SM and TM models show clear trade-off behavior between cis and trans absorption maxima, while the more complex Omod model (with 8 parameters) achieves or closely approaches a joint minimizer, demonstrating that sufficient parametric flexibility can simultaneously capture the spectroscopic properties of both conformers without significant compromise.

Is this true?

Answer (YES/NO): NO